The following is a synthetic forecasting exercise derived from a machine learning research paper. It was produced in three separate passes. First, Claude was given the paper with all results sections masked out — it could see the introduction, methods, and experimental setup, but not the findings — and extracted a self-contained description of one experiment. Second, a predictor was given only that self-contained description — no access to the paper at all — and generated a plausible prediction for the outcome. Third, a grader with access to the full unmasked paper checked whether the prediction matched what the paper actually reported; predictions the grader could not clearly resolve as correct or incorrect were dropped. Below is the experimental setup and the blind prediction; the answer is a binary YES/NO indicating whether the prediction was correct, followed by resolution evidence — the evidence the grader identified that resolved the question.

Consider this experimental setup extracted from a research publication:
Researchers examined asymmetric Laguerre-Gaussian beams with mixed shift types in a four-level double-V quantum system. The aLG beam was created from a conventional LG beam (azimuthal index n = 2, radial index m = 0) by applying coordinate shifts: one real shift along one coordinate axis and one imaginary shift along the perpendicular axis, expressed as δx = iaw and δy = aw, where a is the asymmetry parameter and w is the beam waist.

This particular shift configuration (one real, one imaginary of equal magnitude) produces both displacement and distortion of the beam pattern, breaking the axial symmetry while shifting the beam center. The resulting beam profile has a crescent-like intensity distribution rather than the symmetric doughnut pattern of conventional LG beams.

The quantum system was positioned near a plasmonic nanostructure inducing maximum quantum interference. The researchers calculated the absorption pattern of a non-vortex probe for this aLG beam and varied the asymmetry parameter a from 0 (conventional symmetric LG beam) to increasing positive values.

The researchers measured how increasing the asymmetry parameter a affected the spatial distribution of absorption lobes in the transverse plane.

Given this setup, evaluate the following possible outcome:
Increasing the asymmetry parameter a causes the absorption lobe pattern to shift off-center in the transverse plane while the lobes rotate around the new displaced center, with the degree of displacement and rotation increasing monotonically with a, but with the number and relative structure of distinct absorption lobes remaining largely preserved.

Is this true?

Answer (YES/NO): NO